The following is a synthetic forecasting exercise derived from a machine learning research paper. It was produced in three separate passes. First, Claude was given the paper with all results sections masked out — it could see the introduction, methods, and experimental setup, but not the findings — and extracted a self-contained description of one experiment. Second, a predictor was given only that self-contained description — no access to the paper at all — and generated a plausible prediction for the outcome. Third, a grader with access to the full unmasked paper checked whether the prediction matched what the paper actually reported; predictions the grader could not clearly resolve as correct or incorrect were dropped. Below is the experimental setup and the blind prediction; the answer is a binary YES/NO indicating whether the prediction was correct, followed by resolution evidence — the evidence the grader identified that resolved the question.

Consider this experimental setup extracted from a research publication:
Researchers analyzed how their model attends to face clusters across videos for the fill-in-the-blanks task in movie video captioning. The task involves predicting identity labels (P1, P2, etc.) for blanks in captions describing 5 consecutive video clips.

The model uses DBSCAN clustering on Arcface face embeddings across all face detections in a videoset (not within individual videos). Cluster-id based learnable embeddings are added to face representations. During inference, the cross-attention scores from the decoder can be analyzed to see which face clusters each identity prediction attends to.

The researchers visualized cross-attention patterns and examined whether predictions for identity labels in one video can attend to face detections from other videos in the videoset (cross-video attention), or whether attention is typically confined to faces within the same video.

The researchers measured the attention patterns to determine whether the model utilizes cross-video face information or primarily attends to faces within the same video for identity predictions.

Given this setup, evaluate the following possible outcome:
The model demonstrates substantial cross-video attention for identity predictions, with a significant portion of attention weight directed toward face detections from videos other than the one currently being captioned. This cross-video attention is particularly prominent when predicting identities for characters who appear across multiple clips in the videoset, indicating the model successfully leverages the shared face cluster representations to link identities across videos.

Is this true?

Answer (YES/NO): NO